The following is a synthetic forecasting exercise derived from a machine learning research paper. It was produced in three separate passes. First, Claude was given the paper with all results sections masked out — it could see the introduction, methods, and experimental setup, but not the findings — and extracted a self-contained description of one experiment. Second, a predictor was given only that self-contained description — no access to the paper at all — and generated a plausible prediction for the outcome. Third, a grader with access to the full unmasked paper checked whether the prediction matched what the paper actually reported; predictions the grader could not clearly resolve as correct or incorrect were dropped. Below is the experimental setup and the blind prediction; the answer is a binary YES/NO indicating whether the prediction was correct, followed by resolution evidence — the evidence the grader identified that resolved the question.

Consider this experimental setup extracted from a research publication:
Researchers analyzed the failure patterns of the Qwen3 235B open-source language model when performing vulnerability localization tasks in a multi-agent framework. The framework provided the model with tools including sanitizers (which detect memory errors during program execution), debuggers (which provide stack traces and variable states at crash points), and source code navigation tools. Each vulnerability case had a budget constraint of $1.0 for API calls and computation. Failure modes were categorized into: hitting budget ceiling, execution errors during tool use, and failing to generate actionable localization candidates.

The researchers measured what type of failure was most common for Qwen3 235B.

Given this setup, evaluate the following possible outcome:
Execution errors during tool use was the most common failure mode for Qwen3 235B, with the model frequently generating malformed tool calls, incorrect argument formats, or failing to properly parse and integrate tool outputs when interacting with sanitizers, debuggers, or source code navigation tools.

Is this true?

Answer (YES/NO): NO